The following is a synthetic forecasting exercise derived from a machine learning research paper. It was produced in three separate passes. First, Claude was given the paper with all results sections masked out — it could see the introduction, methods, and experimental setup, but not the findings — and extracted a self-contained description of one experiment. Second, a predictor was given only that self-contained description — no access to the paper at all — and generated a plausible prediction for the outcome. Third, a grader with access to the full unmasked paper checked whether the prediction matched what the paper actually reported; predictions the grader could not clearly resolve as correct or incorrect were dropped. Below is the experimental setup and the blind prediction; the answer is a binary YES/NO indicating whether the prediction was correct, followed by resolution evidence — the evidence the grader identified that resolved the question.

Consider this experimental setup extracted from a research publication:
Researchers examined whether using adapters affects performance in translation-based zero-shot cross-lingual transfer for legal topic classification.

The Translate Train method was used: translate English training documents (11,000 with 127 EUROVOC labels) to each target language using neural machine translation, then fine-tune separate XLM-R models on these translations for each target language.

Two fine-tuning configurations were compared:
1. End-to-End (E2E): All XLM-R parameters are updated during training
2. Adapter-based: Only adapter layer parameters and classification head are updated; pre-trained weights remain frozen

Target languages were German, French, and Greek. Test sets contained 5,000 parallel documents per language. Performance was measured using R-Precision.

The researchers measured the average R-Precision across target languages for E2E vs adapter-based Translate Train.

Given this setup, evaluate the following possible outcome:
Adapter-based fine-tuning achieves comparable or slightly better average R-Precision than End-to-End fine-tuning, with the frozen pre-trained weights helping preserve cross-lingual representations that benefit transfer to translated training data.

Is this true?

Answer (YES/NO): YES